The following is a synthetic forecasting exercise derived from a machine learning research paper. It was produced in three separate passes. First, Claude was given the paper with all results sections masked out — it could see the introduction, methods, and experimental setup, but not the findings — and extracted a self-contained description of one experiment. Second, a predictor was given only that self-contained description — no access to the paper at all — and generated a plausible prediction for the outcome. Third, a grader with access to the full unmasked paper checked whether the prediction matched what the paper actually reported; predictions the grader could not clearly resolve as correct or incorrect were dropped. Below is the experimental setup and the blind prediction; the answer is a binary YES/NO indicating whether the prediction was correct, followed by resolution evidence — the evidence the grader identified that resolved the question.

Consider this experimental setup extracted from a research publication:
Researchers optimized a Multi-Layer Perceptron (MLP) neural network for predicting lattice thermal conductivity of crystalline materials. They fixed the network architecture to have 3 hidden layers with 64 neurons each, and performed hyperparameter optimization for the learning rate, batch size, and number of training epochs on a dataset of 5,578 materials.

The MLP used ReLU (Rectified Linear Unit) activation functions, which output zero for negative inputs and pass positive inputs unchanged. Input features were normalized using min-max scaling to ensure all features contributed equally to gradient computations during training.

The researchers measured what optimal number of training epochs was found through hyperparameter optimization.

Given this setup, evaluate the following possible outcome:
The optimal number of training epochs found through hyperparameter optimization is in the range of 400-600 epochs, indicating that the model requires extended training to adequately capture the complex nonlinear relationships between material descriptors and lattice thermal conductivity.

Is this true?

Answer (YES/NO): YES